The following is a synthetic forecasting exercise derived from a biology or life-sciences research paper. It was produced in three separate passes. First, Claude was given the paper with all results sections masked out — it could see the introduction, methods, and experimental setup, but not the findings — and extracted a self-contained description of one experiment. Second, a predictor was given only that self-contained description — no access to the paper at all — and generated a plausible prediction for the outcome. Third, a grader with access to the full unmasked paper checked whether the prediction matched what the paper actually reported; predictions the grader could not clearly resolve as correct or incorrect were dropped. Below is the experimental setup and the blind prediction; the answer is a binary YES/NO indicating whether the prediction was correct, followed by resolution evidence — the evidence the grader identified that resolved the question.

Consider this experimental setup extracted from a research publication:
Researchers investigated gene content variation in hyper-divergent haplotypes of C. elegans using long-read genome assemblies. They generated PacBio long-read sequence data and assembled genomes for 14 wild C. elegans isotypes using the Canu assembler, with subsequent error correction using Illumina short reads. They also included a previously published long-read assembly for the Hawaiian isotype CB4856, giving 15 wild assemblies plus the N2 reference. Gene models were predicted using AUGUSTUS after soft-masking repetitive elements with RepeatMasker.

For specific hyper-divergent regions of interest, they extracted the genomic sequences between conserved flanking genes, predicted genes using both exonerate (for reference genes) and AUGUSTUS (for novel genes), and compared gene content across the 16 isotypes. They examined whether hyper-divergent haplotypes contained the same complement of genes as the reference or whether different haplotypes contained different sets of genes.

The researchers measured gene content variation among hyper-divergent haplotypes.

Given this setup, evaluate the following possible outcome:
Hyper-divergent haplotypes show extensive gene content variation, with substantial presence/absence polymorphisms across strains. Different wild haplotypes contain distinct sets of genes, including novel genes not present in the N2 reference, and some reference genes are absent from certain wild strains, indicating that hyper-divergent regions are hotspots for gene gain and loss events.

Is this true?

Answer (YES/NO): YES